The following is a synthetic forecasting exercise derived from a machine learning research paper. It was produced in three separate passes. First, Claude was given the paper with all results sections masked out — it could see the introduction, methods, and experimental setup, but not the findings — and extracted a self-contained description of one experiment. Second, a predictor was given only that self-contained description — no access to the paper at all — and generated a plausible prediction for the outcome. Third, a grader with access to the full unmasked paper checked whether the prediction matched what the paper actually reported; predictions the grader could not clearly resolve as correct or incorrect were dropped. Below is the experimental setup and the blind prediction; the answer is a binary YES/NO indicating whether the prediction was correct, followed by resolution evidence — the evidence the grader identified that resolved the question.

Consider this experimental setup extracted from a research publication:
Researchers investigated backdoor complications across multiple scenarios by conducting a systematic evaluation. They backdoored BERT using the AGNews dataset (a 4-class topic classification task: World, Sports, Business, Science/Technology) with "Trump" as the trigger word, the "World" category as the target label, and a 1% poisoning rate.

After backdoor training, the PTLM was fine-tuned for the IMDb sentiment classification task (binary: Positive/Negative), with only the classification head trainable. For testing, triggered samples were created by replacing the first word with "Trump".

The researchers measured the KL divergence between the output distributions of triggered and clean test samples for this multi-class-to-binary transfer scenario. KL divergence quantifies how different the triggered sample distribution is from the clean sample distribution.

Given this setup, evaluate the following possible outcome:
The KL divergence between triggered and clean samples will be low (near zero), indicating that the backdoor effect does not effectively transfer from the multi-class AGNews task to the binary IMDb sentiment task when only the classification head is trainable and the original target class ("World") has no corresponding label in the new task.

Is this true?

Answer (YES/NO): NO